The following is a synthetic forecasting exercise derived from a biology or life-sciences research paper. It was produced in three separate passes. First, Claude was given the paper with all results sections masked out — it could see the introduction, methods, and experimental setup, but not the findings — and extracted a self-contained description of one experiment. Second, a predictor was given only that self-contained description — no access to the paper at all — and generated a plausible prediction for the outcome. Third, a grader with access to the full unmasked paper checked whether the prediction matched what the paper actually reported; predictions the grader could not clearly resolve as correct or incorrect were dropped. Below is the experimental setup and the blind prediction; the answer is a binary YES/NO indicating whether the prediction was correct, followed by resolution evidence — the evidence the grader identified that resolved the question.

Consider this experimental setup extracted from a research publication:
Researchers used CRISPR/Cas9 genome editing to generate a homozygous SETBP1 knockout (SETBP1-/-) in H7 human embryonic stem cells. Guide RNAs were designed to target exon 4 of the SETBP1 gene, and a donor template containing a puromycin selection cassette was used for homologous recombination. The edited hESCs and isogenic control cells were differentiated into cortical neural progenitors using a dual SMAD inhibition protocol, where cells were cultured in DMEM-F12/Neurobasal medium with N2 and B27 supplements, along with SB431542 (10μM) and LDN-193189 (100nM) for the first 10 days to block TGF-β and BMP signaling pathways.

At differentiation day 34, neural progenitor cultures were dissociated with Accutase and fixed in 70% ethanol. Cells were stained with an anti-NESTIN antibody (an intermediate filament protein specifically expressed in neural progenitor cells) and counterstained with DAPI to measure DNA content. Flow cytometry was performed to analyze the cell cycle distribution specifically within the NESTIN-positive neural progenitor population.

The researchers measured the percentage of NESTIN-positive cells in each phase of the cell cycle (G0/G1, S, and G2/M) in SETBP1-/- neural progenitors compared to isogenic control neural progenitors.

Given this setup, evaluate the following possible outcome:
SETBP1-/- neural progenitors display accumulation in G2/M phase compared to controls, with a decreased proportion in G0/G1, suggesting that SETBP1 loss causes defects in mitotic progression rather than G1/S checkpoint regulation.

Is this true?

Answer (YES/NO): NO